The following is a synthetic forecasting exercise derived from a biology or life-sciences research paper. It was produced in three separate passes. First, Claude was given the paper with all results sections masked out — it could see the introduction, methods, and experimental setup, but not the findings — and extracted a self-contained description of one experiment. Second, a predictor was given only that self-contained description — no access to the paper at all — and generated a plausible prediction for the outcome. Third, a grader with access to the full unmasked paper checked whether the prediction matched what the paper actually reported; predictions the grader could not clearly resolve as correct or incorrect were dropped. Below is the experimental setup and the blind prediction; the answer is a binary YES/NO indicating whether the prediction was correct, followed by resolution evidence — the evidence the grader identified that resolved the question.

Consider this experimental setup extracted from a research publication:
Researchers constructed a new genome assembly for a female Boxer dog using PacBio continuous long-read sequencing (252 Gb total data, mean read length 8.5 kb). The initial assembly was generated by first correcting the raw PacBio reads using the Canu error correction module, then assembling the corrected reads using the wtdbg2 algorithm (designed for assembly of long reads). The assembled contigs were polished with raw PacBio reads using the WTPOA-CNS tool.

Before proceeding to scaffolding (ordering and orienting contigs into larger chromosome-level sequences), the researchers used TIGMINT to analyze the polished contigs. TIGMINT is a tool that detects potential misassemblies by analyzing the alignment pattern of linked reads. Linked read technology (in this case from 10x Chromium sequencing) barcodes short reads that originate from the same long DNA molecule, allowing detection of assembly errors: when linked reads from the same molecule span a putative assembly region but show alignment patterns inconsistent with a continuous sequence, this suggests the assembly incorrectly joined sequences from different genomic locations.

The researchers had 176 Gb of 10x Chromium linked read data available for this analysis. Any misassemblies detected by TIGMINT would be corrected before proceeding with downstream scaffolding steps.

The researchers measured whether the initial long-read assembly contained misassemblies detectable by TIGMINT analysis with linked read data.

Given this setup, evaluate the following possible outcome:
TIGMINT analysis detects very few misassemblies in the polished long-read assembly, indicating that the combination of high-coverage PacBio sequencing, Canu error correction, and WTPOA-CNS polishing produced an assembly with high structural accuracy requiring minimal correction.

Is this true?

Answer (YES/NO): NO